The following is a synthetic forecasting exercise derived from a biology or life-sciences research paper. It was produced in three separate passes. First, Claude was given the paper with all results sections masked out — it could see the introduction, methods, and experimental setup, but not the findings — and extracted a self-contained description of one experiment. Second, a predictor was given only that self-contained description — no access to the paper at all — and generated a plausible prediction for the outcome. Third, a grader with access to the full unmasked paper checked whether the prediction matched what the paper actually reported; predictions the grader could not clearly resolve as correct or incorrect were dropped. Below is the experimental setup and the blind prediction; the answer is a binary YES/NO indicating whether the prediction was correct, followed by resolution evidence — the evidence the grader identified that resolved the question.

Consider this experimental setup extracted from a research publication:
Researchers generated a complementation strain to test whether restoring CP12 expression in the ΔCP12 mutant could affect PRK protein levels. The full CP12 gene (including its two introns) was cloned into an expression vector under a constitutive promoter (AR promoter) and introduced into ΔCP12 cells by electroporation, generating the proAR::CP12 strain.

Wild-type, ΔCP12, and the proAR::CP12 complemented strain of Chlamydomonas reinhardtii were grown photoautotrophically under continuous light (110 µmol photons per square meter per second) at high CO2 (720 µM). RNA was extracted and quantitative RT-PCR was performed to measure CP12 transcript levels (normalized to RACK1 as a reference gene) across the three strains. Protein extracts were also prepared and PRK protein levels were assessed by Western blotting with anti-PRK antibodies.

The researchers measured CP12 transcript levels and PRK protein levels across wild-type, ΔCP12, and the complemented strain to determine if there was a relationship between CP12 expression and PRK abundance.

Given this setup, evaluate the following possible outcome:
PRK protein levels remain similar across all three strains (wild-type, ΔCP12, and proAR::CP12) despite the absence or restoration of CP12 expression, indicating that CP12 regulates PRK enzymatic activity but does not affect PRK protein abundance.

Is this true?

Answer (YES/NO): NO